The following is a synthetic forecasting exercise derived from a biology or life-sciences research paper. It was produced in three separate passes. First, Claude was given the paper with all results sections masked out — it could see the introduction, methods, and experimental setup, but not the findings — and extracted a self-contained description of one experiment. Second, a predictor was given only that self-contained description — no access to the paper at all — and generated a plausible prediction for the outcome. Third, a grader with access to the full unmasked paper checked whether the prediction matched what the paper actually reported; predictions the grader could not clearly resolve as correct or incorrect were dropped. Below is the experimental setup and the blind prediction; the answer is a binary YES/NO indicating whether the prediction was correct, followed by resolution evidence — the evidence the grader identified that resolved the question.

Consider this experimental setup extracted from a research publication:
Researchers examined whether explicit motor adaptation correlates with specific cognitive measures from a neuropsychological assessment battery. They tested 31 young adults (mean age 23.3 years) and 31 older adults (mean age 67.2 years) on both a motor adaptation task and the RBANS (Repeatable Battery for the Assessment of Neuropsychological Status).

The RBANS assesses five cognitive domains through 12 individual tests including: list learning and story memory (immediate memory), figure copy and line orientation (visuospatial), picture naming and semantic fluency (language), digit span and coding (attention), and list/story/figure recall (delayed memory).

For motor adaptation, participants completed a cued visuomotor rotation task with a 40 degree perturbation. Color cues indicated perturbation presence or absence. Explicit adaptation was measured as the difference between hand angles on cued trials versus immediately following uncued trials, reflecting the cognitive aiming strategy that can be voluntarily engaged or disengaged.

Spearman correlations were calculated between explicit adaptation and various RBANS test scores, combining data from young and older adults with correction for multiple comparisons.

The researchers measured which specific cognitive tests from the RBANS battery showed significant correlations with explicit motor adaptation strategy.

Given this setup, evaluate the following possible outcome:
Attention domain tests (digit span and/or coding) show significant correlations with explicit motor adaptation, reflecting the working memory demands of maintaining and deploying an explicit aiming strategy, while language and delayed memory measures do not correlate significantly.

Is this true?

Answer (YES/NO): NO